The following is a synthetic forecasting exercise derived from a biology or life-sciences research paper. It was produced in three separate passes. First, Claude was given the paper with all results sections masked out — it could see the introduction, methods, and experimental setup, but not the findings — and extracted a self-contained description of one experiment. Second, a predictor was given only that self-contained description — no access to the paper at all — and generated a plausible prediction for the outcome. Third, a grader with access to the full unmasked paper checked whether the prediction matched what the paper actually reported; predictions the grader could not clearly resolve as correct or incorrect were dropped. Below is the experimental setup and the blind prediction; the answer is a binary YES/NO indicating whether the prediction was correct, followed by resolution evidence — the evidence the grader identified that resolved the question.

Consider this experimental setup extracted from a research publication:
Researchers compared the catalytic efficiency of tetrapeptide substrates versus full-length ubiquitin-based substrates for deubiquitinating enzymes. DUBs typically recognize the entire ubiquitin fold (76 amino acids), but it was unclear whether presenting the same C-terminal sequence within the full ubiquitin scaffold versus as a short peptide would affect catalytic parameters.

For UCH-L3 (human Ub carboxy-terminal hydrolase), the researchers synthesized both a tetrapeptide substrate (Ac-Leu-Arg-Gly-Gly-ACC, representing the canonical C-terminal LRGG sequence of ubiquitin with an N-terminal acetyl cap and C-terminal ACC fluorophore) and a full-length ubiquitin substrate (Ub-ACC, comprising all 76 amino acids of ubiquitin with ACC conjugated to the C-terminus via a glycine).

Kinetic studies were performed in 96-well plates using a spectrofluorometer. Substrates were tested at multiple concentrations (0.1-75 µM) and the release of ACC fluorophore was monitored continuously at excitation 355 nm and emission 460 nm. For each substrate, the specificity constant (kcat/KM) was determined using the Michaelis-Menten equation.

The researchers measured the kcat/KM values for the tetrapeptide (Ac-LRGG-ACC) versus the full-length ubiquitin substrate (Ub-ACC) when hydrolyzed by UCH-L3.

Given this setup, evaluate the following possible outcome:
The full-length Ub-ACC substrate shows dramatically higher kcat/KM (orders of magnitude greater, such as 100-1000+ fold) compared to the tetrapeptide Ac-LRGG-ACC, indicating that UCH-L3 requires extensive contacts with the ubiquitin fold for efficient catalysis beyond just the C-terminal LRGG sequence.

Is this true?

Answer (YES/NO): YES